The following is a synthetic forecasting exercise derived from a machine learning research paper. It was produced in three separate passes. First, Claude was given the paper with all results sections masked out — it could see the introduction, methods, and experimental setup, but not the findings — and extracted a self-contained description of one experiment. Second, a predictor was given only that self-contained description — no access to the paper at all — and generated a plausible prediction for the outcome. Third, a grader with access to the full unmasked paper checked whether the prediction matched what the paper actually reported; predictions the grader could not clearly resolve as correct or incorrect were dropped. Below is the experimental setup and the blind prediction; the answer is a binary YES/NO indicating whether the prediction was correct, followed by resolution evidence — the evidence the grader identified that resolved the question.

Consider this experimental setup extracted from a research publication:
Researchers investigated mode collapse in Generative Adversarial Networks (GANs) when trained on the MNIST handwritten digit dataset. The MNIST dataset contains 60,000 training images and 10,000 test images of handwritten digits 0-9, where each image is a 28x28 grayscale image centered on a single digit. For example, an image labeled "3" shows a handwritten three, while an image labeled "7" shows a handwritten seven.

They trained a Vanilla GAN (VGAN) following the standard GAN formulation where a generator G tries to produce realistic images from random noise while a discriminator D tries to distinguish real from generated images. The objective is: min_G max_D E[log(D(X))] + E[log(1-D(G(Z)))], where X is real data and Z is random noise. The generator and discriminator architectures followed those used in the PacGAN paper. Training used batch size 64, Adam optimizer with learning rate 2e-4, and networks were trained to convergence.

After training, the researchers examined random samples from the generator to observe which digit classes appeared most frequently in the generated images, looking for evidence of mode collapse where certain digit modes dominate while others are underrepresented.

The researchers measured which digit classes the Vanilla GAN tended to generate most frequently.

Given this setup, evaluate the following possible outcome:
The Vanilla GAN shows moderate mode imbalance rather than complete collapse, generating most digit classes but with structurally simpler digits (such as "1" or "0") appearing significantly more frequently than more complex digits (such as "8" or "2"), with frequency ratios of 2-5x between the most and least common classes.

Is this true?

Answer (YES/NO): NO